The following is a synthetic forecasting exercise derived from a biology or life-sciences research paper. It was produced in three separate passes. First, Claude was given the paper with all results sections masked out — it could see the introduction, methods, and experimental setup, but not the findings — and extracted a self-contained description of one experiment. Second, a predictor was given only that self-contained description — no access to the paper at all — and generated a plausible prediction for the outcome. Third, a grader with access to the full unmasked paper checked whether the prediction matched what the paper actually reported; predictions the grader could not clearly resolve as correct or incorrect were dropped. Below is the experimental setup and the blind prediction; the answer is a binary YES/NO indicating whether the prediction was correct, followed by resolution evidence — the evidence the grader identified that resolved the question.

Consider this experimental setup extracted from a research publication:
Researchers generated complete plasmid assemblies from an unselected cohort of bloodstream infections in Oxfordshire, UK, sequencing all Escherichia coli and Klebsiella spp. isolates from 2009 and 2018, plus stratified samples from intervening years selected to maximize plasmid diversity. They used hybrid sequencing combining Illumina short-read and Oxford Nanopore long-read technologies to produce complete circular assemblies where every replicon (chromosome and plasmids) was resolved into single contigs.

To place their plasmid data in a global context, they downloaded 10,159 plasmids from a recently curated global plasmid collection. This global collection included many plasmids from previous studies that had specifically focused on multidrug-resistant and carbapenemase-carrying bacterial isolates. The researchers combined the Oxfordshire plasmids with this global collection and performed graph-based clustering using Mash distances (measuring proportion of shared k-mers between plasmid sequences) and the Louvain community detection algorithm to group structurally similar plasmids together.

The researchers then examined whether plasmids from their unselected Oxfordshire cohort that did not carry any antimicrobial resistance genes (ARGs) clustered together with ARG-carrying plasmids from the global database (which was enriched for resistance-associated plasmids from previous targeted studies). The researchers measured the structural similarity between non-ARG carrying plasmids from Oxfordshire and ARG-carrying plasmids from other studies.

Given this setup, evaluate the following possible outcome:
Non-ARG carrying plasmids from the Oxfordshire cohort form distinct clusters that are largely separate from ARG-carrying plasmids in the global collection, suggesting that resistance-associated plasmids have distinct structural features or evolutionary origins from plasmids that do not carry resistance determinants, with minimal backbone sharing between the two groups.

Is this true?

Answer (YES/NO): NO